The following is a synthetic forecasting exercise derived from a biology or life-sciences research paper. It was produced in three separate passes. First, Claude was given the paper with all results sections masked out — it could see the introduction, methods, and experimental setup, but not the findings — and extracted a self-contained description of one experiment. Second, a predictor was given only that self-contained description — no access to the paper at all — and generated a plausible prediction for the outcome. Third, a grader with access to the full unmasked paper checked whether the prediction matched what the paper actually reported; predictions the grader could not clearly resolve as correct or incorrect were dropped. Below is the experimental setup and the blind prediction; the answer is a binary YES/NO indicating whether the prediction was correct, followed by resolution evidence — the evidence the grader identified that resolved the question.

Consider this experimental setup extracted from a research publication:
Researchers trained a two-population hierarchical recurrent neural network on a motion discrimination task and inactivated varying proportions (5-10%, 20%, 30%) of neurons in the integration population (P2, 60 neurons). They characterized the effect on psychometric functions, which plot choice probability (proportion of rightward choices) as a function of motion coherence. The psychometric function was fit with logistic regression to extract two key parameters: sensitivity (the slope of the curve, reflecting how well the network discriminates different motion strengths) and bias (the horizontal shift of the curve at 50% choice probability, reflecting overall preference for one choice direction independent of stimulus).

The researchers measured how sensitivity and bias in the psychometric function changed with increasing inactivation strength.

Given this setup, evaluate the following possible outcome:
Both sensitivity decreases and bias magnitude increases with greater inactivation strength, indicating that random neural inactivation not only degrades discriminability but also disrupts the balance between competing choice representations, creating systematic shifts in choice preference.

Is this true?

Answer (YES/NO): NO